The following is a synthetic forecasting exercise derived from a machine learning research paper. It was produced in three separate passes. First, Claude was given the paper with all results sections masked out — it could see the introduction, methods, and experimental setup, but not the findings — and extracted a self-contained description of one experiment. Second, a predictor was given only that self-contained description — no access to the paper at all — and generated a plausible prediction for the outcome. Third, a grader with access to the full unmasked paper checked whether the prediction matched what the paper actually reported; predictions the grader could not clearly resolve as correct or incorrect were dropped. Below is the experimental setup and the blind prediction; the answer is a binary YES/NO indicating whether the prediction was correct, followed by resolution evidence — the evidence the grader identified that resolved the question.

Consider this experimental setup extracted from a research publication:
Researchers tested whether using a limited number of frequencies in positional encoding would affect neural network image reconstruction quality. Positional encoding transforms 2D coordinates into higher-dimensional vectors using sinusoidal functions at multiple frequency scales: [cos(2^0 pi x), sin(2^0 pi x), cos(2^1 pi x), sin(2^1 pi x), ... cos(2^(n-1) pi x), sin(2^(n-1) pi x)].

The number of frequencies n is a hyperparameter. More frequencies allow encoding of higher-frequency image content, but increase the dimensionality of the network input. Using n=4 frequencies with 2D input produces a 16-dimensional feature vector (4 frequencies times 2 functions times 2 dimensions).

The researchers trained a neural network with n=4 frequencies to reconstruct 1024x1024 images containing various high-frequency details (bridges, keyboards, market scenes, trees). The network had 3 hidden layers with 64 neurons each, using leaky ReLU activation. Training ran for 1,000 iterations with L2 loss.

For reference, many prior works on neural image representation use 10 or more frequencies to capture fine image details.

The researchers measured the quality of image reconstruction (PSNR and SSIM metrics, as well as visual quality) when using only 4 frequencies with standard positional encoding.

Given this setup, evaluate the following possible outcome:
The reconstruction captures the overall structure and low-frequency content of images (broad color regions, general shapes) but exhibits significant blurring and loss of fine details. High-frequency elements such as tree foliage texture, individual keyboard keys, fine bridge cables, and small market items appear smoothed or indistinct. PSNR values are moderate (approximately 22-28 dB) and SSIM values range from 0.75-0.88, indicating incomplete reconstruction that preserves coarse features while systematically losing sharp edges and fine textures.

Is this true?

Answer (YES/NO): NO